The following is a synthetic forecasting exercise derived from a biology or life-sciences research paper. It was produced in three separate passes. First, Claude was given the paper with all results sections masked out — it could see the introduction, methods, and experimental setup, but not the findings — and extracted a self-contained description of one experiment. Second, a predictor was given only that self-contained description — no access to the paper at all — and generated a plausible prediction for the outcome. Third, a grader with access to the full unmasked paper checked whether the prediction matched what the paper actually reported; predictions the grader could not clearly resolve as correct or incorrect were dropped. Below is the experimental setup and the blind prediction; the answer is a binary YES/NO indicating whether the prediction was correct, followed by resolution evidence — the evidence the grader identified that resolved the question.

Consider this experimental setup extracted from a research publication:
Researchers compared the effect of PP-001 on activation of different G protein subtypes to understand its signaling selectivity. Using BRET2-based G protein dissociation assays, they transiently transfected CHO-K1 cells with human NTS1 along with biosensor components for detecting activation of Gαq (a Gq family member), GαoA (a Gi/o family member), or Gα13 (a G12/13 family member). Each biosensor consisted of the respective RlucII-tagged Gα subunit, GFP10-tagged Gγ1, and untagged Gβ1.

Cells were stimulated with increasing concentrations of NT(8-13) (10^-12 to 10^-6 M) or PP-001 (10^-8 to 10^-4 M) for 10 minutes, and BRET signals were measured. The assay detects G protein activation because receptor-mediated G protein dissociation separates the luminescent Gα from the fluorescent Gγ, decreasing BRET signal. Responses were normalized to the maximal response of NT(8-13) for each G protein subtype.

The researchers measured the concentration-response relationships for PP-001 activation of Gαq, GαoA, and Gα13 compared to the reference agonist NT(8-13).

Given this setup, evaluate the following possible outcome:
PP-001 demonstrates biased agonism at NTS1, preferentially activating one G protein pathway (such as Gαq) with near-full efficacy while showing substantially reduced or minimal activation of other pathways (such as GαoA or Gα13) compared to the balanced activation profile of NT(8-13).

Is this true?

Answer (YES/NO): NO